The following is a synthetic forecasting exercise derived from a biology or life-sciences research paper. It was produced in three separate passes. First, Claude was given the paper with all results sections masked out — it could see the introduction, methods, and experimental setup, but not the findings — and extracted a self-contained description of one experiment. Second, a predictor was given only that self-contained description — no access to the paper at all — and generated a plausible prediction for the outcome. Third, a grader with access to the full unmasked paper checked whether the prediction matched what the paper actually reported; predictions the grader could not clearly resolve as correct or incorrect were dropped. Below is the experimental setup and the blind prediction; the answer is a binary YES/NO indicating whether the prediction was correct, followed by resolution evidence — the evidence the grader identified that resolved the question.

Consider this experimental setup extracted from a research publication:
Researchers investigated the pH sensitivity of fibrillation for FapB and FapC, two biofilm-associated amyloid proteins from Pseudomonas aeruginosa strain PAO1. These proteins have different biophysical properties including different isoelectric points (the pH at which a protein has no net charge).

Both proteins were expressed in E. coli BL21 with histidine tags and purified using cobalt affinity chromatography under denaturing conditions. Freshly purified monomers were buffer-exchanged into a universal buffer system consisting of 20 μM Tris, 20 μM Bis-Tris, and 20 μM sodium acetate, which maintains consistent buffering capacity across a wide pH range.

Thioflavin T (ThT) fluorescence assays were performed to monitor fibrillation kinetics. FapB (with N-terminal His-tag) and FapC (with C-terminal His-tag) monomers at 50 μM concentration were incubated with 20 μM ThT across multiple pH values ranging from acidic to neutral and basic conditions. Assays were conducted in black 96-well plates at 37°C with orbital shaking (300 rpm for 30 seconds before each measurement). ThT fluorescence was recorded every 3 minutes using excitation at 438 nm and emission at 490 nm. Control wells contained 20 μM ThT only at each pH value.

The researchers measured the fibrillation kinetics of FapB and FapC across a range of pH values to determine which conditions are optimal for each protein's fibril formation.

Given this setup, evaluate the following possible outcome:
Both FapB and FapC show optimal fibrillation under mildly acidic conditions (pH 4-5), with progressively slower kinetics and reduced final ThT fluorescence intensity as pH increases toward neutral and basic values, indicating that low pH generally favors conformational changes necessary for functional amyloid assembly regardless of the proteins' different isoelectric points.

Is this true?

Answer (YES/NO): NO